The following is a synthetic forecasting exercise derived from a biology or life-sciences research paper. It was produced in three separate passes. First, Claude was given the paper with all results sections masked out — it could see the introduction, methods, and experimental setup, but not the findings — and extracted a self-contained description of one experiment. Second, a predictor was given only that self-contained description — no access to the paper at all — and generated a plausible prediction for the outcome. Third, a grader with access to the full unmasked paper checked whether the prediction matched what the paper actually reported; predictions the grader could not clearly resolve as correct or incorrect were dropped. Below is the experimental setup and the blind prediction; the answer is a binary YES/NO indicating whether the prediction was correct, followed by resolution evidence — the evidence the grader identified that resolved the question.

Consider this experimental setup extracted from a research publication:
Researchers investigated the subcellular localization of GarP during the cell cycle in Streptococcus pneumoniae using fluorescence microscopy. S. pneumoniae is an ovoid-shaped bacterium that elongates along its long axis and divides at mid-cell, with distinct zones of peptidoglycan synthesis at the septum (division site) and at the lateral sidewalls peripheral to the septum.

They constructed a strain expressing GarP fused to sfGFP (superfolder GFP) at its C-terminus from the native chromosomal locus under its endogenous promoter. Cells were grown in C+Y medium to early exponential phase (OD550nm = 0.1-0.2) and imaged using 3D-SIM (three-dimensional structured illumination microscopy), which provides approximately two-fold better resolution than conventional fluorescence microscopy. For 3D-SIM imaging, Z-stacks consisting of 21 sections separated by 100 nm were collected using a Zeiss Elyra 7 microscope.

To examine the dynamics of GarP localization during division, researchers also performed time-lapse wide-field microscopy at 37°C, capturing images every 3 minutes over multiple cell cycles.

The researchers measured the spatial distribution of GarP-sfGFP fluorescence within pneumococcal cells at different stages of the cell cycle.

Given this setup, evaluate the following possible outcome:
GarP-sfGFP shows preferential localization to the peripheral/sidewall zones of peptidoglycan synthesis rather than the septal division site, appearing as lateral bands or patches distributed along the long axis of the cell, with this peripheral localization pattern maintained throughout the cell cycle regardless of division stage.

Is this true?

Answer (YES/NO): NO